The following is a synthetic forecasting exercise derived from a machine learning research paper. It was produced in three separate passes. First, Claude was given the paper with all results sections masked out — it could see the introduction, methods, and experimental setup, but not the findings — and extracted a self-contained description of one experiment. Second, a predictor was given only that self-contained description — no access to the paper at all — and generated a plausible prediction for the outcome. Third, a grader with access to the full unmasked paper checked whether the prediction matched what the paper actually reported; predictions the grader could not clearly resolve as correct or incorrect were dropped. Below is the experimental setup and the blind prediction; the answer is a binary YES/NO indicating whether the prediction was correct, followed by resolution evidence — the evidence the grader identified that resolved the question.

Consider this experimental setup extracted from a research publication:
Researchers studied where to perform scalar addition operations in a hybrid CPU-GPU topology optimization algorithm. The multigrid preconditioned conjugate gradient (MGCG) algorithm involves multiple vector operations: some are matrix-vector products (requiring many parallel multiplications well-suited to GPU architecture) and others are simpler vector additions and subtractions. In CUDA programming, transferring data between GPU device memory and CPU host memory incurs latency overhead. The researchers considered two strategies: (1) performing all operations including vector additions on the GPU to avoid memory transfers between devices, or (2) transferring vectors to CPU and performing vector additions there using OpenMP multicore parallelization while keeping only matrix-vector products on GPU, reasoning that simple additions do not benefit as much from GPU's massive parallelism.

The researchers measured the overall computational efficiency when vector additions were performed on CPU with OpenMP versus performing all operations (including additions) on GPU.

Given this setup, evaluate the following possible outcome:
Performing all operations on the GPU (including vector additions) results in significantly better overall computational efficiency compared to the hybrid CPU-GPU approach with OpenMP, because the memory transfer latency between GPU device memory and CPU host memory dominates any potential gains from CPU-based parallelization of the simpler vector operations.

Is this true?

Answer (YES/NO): YES